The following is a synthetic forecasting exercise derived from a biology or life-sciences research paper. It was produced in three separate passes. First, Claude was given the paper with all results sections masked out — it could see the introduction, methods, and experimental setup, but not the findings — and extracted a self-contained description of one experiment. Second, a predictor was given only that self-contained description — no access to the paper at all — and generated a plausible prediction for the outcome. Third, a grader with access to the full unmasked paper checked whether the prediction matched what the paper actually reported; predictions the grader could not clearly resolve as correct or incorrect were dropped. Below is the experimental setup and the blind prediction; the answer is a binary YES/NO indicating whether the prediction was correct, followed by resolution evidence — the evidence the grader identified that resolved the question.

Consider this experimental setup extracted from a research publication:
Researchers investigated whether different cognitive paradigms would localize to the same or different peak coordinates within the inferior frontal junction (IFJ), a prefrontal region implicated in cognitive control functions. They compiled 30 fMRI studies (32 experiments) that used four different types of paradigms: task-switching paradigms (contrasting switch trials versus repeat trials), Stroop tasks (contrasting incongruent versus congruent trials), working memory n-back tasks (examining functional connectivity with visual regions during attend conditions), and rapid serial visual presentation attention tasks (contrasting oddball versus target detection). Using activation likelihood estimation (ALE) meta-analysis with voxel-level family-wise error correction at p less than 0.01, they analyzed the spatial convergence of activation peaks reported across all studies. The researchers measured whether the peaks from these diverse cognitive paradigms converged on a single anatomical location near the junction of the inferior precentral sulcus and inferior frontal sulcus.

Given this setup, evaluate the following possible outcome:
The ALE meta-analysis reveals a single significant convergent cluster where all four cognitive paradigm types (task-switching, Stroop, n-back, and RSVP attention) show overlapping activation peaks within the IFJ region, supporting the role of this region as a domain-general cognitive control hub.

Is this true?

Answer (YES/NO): NO